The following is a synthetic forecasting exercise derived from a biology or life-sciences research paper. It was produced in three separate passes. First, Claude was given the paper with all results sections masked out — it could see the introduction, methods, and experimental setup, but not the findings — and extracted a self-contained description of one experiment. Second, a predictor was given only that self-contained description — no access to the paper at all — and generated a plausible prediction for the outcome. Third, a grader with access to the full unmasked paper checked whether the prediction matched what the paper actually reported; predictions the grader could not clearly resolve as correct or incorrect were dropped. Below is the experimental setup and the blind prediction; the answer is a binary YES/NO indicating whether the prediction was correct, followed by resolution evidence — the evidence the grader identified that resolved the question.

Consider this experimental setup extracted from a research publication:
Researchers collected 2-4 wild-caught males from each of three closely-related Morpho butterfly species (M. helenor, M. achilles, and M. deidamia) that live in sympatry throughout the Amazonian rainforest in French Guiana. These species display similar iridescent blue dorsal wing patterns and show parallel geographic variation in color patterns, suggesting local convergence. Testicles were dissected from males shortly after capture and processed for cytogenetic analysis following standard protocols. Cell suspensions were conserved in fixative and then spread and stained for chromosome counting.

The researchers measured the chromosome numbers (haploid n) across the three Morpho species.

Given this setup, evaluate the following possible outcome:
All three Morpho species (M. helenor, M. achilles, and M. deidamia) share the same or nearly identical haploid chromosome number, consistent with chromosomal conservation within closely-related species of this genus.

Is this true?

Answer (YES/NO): NO